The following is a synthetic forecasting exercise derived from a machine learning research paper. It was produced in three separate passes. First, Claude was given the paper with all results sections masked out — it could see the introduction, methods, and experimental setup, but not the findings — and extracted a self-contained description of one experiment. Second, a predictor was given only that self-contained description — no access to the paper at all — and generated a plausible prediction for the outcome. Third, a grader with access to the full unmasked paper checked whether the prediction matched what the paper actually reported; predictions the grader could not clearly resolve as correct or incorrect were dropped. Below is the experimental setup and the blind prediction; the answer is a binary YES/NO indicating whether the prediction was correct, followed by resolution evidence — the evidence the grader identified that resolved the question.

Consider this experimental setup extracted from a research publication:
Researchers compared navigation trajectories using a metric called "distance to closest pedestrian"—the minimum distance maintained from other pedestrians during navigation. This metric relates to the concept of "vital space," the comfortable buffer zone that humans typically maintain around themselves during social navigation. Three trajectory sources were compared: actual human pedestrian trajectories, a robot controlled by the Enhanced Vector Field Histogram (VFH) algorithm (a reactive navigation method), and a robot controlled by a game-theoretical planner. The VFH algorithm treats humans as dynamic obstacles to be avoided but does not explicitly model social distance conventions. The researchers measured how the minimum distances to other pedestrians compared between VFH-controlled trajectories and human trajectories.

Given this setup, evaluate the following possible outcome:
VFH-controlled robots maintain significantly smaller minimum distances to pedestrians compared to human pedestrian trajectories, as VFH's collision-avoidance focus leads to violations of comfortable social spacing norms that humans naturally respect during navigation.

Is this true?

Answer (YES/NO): NO